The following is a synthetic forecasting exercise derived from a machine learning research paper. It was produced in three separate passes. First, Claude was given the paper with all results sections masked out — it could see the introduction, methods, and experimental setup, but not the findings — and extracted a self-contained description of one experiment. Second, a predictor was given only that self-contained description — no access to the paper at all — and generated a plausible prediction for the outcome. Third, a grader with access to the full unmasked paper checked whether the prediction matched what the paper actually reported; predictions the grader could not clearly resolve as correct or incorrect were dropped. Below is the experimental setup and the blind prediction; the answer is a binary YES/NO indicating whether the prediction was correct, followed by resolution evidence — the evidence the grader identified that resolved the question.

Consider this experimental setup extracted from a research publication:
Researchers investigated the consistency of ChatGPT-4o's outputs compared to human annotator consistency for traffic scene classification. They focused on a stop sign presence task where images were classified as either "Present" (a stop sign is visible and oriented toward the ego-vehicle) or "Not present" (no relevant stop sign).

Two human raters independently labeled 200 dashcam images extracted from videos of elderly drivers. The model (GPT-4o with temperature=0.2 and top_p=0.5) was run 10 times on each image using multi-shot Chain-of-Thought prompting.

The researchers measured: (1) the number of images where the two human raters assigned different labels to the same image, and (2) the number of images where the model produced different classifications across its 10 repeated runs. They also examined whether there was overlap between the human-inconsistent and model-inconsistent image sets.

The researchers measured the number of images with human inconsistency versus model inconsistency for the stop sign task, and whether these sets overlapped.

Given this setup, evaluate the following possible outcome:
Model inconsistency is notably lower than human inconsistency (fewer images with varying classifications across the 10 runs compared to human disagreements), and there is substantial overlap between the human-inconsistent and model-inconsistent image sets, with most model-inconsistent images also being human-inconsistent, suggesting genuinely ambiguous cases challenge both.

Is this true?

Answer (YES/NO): NO